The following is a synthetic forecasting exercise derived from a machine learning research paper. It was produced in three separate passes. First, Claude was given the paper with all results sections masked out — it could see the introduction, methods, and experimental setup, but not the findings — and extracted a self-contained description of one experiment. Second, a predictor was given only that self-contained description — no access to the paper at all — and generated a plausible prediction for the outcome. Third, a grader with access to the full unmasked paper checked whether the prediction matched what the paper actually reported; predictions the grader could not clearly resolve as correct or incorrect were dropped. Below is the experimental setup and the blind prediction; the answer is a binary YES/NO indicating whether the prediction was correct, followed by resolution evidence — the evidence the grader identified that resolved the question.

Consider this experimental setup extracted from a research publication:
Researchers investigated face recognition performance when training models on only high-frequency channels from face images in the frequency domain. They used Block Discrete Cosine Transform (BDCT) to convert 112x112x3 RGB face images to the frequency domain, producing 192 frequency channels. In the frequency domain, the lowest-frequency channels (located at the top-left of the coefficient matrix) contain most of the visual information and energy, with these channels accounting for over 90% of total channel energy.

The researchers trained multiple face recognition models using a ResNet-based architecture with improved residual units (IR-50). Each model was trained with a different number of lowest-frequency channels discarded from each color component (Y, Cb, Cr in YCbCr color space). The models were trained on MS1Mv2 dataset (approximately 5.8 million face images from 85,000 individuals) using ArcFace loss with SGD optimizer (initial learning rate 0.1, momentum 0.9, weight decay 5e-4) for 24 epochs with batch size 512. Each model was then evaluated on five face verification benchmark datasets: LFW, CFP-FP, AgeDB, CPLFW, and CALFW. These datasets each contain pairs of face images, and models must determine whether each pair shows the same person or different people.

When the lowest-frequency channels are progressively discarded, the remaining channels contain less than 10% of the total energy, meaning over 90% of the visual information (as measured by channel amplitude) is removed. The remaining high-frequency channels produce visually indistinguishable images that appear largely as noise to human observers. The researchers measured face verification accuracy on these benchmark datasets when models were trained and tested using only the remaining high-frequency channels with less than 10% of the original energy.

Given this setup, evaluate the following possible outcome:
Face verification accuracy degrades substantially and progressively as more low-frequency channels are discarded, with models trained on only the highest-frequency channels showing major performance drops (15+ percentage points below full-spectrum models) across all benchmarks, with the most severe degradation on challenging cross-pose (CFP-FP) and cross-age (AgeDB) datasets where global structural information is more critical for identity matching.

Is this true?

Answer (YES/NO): NO